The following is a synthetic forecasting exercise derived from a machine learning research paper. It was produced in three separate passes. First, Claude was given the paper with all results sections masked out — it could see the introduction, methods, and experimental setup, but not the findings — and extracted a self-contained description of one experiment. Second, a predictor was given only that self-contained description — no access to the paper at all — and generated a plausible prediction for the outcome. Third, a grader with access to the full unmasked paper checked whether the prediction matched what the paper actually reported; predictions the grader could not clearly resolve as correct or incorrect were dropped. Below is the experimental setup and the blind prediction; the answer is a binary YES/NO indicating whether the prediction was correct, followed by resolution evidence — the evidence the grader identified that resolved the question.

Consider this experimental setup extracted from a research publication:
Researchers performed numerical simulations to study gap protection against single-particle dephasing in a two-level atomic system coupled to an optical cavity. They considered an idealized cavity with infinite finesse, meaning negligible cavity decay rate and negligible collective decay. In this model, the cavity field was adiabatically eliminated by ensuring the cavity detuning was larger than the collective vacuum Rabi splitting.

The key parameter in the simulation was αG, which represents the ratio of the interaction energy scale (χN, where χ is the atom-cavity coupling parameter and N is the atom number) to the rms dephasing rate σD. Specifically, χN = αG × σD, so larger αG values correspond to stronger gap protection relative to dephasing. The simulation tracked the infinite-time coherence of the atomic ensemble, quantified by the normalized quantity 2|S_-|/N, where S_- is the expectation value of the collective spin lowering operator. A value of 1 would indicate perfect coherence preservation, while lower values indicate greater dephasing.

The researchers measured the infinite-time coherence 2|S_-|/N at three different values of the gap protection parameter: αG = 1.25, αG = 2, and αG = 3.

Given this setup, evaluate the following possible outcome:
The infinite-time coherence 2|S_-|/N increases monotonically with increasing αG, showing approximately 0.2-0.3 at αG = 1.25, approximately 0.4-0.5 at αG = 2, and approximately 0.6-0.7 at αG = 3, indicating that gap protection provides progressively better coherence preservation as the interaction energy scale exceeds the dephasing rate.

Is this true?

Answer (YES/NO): NO